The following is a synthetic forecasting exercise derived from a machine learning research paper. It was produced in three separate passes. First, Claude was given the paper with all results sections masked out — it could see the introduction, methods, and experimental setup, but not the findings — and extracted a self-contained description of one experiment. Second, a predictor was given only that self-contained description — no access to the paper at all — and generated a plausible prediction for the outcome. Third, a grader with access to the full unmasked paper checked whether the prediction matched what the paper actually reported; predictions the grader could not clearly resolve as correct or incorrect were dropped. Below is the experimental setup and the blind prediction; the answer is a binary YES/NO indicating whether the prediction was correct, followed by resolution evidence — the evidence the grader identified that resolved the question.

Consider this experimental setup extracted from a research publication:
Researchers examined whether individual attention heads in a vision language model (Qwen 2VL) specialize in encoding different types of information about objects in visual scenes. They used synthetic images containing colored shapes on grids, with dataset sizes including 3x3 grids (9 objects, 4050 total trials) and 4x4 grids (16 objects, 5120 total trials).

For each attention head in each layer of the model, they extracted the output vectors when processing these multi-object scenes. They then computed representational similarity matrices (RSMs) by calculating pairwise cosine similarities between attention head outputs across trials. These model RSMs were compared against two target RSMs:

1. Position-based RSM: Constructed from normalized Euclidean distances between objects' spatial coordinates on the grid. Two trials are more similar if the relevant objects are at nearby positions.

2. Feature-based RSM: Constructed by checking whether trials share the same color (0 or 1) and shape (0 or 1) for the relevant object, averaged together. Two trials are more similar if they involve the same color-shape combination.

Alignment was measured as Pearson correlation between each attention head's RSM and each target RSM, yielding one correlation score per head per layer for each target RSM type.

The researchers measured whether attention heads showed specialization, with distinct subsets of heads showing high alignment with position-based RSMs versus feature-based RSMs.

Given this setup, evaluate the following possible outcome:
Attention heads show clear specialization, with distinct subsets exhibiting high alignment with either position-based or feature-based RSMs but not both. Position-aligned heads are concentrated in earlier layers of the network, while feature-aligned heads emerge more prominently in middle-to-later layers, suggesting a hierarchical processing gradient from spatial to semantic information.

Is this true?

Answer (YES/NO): NO